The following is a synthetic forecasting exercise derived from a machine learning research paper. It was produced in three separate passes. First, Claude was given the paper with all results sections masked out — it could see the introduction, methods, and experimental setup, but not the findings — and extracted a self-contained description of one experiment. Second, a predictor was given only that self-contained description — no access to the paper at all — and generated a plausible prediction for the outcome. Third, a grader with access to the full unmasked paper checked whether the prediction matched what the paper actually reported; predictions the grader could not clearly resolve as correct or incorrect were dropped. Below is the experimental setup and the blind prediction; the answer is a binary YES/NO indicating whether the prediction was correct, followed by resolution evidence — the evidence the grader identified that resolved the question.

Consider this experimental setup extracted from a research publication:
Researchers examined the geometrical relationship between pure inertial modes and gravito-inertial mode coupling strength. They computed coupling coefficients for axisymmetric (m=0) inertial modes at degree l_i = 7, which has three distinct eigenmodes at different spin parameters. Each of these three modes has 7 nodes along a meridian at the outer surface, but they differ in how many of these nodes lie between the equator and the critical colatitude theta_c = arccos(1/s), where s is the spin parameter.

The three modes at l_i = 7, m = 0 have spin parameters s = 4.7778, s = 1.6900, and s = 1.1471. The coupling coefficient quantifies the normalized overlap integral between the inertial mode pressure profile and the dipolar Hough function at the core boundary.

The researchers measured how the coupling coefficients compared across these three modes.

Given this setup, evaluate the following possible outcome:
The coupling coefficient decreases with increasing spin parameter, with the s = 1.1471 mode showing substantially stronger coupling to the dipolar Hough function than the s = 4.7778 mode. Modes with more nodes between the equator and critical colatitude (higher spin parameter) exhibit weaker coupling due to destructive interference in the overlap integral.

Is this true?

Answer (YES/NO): NO